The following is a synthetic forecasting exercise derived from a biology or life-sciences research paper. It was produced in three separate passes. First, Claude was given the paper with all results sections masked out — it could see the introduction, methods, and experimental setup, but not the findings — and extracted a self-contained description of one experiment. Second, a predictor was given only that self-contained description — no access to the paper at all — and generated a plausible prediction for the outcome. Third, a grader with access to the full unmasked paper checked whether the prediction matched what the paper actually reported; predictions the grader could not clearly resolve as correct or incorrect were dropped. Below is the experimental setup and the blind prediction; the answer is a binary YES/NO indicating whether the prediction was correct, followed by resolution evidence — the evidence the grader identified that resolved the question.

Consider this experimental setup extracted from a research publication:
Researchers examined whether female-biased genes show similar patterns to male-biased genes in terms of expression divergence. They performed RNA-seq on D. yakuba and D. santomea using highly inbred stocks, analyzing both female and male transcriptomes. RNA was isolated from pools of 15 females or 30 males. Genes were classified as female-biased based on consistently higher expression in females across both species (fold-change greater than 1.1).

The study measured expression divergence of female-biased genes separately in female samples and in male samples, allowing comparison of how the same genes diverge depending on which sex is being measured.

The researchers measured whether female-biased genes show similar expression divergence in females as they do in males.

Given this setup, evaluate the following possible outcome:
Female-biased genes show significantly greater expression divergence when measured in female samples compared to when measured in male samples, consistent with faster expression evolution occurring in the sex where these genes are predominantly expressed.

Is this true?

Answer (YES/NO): YES